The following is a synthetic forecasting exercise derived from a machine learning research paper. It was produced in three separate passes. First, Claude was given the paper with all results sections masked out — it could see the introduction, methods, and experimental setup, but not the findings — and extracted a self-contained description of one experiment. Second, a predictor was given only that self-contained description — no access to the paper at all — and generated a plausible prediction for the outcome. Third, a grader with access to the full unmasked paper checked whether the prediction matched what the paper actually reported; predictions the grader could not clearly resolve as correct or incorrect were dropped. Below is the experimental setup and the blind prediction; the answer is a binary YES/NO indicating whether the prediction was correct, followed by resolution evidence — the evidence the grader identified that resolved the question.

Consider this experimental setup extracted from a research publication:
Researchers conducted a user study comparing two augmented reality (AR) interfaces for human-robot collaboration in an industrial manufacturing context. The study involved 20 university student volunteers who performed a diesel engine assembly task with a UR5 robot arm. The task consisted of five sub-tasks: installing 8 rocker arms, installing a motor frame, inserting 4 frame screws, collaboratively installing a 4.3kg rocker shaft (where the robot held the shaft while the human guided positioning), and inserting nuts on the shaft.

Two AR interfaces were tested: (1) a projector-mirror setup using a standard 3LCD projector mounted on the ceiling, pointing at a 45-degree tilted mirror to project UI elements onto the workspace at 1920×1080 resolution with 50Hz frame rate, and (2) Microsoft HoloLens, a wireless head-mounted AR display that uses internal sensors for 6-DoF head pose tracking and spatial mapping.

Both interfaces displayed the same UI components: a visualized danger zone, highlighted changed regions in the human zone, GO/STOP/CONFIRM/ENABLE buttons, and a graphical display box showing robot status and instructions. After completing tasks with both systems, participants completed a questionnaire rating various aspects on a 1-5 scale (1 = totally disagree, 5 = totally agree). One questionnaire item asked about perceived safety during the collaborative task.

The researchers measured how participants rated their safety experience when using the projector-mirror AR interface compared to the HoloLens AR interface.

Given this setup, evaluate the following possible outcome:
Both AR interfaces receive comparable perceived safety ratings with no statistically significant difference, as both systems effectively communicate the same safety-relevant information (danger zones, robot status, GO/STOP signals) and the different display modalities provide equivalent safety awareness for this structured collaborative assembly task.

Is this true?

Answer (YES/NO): NO